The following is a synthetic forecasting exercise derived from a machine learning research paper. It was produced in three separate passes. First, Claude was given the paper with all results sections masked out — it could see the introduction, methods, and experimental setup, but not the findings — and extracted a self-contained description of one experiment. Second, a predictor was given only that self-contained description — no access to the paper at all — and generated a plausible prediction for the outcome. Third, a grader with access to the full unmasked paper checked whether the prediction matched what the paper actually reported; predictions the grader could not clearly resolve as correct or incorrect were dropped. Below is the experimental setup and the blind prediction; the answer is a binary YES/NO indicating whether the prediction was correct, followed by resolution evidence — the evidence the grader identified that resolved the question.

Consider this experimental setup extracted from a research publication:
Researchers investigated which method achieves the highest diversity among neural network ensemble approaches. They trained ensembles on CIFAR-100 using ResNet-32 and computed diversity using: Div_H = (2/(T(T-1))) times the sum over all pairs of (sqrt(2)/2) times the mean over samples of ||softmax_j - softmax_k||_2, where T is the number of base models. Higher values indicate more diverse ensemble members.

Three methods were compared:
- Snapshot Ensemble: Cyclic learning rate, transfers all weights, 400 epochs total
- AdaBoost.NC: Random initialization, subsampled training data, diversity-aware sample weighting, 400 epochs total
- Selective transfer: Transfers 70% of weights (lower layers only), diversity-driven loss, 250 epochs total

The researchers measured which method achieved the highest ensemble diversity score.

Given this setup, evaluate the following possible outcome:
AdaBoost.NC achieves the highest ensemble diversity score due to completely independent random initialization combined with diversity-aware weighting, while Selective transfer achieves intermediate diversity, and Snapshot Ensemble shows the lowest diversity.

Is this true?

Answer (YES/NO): YES